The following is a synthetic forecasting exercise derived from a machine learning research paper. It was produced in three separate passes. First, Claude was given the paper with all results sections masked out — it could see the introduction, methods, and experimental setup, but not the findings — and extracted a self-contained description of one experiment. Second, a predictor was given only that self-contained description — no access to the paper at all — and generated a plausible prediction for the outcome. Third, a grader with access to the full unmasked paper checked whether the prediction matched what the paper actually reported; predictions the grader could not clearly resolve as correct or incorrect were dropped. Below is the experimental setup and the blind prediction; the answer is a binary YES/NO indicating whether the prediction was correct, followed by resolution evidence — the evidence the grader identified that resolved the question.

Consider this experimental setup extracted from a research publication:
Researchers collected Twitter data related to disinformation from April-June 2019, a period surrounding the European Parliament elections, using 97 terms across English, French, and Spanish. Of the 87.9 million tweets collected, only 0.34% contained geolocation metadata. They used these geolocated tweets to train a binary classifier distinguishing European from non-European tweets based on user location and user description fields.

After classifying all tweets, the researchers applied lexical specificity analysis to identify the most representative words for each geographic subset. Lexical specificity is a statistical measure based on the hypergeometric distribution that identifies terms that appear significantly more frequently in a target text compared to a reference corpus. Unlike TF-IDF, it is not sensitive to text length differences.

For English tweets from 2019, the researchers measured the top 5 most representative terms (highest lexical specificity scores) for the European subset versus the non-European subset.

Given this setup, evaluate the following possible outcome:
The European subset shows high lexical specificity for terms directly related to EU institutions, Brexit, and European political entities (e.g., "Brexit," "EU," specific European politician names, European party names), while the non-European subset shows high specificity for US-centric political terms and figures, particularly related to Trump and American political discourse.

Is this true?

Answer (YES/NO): YES